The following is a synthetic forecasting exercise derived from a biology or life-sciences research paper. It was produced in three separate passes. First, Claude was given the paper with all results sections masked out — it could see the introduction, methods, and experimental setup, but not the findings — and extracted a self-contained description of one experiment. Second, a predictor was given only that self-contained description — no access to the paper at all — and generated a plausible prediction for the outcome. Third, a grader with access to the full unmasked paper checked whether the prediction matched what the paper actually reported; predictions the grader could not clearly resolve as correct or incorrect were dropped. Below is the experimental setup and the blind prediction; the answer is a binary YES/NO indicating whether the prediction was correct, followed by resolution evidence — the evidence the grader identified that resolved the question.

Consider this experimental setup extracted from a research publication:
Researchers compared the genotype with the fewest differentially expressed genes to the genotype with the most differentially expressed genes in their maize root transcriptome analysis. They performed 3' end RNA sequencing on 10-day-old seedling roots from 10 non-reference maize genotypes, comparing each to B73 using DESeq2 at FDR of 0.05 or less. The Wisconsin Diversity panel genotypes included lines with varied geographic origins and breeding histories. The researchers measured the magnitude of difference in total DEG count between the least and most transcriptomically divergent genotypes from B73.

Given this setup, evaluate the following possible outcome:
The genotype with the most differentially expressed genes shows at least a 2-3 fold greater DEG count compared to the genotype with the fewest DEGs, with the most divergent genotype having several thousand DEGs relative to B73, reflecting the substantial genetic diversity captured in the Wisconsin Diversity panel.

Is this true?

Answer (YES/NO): YES